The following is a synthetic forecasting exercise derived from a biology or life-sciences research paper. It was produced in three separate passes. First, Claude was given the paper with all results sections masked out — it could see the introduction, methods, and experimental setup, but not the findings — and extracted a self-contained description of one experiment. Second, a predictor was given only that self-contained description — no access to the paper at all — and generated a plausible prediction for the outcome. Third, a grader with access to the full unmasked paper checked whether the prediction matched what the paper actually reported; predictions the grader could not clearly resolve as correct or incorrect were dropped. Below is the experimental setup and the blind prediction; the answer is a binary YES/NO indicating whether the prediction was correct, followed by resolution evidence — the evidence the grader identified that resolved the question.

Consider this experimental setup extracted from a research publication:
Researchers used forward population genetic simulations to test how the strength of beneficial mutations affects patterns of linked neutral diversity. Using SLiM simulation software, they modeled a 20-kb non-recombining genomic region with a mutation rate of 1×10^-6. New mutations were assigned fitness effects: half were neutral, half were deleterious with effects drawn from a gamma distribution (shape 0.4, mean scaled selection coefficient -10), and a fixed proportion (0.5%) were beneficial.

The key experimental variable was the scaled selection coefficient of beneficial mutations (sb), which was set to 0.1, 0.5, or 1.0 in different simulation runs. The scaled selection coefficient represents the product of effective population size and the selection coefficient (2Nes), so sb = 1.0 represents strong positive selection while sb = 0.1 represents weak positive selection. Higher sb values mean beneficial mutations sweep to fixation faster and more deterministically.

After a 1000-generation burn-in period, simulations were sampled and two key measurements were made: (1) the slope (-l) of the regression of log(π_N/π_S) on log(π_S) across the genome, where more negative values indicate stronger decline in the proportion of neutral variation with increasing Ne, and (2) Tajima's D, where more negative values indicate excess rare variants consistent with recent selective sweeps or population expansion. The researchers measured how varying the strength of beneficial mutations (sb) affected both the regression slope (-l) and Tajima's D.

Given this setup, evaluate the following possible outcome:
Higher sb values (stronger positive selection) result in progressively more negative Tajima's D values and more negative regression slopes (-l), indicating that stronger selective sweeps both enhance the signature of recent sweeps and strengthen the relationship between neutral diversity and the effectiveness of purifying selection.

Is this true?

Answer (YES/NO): YES